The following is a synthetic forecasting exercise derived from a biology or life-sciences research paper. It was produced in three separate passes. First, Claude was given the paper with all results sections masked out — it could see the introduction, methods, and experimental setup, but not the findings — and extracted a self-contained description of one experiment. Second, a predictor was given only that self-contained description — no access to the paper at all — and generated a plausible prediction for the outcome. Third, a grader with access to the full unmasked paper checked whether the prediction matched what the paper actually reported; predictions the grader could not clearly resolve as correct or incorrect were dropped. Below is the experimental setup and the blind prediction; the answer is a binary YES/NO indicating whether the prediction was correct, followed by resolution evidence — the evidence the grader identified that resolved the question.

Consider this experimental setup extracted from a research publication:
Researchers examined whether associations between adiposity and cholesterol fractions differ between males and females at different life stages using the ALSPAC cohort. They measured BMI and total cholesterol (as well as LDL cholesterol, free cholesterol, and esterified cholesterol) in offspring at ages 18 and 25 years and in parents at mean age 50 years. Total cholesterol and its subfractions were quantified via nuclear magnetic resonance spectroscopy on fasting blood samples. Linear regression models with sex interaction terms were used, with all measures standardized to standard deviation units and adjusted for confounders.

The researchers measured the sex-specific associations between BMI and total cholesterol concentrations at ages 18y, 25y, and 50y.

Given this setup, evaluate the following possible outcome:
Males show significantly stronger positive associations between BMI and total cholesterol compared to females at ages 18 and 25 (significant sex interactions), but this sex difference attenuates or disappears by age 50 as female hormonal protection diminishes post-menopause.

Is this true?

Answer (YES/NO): NO